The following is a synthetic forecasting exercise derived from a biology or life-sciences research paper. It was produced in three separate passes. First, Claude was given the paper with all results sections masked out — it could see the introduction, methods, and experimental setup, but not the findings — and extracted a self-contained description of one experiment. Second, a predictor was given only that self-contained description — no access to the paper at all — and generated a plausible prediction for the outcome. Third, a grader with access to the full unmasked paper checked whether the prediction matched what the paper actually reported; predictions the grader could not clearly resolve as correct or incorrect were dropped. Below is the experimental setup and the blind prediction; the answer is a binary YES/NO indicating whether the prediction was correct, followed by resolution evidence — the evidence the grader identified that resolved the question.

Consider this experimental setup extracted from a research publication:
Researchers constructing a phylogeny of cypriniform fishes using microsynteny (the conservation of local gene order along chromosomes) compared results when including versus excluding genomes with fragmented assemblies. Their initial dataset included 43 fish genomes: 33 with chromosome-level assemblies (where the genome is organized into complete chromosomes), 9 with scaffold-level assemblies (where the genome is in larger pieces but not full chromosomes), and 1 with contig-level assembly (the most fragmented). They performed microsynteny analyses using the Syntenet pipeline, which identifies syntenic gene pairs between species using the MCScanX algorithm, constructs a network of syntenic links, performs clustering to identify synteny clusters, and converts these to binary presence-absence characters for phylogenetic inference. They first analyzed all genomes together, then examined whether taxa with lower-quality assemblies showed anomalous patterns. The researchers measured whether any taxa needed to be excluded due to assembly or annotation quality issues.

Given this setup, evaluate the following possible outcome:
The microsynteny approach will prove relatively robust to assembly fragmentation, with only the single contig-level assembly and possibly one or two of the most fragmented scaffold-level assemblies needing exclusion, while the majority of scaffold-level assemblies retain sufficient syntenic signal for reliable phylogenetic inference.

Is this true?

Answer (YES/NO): NO